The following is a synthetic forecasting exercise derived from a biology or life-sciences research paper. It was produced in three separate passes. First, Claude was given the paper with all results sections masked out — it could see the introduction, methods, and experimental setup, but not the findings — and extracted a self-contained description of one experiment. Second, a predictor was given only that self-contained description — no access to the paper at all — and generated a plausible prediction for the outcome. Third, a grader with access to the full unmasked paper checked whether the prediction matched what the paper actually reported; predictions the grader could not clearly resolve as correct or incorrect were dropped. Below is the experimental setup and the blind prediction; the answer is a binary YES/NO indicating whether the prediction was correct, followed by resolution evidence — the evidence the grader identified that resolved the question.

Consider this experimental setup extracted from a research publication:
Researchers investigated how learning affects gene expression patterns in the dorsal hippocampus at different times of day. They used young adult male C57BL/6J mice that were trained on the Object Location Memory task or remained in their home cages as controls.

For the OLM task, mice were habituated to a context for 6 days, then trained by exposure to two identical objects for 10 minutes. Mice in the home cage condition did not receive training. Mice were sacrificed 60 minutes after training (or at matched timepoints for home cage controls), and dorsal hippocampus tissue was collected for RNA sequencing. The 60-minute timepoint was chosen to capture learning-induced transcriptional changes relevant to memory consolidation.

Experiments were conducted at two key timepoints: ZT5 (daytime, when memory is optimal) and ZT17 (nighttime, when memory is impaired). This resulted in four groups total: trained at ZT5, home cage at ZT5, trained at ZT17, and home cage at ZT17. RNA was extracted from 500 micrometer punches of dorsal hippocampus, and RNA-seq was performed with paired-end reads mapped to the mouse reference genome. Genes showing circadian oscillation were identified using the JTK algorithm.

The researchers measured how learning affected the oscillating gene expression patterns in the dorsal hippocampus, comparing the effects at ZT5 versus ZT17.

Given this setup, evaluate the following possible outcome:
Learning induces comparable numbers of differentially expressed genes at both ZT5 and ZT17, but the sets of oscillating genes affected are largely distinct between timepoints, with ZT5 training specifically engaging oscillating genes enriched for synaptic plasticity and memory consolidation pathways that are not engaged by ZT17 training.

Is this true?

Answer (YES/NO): NO